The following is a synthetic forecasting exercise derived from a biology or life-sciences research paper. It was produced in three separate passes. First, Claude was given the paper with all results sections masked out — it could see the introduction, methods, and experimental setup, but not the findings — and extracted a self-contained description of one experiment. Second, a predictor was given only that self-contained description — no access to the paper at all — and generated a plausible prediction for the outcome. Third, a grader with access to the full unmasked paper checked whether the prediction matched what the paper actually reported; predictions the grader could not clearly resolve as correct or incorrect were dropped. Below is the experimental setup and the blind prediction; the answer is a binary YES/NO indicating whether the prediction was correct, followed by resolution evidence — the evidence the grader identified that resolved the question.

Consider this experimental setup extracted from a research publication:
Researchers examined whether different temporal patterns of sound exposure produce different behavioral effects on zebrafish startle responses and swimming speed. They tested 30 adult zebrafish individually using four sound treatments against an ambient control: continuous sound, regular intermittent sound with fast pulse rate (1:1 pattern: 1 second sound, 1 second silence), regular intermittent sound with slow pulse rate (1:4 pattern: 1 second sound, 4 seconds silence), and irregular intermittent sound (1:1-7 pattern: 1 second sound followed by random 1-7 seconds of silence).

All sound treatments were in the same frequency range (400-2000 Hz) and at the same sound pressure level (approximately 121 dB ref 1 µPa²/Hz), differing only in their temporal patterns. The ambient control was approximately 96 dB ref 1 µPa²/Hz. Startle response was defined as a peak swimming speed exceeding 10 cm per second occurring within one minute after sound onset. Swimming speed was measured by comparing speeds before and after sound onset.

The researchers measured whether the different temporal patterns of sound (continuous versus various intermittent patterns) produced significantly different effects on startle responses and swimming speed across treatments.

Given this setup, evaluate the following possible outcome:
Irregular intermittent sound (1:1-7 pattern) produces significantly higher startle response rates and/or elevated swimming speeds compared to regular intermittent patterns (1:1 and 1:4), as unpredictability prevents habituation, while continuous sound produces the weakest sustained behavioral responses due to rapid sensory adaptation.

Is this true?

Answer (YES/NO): NO